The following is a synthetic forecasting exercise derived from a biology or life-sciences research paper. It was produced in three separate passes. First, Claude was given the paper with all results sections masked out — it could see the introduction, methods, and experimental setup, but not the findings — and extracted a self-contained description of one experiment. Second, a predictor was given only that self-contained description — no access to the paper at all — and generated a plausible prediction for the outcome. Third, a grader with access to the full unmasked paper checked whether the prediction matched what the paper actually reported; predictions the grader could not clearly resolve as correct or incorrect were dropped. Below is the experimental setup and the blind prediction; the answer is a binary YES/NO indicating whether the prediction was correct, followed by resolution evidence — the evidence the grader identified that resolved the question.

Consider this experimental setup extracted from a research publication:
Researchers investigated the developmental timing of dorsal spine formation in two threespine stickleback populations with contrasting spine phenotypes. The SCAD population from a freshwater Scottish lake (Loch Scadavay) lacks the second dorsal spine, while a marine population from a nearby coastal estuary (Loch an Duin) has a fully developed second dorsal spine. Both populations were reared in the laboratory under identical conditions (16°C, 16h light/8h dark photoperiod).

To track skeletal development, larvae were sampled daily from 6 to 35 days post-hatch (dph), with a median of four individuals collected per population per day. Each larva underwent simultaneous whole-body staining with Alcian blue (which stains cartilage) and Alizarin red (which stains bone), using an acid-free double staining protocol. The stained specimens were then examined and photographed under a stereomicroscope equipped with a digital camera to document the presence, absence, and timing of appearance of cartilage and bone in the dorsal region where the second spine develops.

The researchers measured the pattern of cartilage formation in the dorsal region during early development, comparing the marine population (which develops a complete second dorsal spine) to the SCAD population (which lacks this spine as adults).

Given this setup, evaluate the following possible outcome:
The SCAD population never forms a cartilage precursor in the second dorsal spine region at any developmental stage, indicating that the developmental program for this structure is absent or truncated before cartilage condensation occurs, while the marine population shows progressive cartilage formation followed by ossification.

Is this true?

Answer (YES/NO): NO